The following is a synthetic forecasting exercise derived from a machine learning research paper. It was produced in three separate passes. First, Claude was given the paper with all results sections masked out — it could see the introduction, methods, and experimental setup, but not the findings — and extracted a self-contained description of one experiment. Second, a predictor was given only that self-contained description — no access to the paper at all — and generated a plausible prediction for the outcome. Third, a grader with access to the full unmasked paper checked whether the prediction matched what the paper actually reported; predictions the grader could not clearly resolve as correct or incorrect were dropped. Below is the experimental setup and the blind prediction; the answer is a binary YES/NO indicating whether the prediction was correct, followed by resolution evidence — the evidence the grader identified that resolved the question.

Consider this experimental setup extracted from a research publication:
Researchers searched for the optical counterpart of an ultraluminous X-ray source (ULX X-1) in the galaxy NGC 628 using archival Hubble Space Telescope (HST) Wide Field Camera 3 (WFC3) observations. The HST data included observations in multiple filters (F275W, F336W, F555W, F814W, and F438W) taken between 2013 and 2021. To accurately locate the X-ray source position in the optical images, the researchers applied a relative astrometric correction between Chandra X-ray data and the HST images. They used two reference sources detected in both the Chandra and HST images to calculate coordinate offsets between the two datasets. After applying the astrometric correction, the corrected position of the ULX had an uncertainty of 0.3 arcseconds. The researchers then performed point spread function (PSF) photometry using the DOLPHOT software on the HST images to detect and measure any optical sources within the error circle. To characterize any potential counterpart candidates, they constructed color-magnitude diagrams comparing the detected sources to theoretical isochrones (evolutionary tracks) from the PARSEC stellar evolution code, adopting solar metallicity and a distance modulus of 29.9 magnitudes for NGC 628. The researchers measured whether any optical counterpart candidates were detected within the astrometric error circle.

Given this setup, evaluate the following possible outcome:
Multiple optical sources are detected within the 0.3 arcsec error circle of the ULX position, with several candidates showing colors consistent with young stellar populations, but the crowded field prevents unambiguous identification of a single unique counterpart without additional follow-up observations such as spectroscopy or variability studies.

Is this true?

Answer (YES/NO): NO